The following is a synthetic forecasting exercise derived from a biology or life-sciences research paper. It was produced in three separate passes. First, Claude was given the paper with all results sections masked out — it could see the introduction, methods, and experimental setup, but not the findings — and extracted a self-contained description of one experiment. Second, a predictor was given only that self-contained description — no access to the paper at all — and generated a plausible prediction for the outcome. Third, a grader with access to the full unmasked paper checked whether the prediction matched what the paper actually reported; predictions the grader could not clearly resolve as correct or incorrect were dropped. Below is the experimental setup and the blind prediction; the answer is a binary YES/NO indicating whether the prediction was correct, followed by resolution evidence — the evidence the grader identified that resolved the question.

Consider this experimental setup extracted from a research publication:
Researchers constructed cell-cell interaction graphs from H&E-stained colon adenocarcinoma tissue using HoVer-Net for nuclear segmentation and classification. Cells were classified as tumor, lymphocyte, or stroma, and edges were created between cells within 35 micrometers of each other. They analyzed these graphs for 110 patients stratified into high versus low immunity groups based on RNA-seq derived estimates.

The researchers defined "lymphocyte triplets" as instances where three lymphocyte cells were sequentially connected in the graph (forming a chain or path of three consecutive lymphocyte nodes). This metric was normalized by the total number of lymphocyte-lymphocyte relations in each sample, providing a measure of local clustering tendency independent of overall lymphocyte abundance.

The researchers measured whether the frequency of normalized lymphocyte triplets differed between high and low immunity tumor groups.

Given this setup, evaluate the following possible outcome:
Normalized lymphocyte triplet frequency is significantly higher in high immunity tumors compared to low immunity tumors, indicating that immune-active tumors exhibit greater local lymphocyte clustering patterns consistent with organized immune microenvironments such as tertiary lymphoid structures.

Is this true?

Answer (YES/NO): NO